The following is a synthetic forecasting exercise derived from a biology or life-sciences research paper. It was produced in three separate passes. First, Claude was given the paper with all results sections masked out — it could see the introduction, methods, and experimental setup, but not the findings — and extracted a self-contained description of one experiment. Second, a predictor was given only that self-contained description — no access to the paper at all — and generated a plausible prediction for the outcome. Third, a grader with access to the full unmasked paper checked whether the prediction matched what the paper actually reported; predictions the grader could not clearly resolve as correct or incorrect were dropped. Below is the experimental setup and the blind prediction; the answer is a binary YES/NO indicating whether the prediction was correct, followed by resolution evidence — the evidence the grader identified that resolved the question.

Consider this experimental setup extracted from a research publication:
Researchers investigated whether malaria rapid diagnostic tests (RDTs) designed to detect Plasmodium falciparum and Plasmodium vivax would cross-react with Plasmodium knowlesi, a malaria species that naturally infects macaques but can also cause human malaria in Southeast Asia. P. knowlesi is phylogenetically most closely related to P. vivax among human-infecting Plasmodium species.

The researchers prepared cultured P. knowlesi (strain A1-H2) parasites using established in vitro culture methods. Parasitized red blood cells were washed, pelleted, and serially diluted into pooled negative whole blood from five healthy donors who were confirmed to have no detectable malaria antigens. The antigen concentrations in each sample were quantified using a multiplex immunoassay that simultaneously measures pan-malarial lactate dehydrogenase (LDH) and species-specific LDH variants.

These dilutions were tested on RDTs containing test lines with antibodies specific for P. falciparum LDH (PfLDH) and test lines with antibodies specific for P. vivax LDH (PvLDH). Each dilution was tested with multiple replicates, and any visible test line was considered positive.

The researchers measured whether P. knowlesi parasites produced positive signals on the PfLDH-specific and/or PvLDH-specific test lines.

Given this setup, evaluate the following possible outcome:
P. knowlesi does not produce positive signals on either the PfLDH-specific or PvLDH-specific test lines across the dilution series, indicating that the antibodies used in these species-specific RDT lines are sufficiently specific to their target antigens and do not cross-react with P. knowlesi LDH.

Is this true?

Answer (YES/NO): NO